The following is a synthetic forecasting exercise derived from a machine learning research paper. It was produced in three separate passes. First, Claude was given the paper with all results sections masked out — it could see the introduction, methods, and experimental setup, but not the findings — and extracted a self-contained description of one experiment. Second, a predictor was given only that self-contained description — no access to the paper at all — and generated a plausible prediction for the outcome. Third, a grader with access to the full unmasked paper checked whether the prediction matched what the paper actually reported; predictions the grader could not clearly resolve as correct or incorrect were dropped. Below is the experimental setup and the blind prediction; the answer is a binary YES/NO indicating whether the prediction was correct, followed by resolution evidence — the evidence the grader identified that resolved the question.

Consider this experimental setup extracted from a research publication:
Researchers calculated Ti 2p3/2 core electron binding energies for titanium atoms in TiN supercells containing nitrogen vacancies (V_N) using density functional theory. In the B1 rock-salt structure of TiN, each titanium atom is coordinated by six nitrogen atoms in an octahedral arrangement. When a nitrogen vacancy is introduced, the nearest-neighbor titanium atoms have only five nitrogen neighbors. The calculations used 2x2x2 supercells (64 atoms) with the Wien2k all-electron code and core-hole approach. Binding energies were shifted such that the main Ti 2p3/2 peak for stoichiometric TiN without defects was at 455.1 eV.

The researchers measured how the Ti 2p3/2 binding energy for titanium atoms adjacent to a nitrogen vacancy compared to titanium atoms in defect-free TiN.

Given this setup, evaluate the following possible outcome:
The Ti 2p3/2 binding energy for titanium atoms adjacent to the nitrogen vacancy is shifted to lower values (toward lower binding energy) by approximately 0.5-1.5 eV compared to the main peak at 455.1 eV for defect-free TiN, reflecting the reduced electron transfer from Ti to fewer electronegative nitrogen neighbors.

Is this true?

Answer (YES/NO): NO